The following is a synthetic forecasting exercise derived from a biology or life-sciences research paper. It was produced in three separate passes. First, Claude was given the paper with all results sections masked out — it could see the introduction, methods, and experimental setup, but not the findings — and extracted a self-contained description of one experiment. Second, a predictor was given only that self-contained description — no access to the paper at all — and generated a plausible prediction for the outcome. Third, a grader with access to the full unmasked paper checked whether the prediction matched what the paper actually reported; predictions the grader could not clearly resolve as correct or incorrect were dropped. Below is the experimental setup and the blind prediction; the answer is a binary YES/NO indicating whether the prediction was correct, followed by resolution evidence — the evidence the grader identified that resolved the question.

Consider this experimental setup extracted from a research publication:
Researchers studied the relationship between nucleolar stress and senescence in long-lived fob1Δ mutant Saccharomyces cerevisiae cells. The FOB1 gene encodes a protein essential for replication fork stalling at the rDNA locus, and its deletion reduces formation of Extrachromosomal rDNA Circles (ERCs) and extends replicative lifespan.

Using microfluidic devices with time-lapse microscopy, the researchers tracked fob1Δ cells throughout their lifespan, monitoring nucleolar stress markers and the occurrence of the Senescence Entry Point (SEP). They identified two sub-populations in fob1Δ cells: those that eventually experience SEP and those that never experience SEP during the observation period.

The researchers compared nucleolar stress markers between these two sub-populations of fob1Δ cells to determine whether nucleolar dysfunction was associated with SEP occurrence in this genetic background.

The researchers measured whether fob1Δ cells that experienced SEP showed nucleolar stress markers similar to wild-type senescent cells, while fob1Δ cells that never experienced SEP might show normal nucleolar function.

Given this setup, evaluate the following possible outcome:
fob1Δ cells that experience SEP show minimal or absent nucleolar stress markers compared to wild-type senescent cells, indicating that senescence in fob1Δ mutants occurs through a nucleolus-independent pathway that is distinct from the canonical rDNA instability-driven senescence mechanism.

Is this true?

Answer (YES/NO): NO